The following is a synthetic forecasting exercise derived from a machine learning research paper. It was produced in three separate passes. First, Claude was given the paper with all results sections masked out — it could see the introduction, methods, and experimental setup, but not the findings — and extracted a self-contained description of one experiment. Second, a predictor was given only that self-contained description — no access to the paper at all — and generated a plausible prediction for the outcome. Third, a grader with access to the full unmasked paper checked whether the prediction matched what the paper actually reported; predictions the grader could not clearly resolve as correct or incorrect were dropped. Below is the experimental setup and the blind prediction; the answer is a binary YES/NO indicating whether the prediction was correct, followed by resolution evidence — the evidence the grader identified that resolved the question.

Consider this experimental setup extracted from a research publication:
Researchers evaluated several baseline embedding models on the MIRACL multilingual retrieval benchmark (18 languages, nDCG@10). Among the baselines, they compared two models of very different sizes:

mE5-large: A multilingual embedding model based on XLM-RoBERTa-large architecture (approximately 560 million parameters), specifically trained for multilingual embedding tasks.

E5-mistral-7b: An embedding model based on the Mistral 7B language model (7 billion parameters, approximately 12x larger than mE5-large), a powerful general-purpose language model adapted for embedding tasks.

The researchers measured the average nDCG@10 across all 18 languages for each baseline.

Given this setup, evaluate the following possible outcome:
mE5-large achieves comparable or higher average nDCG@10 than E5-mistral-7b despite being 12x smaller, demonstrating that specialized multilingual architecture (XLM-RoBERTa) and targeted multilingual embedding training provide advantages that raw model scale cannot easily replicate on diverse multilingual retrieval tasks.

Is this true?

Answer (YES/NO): YES